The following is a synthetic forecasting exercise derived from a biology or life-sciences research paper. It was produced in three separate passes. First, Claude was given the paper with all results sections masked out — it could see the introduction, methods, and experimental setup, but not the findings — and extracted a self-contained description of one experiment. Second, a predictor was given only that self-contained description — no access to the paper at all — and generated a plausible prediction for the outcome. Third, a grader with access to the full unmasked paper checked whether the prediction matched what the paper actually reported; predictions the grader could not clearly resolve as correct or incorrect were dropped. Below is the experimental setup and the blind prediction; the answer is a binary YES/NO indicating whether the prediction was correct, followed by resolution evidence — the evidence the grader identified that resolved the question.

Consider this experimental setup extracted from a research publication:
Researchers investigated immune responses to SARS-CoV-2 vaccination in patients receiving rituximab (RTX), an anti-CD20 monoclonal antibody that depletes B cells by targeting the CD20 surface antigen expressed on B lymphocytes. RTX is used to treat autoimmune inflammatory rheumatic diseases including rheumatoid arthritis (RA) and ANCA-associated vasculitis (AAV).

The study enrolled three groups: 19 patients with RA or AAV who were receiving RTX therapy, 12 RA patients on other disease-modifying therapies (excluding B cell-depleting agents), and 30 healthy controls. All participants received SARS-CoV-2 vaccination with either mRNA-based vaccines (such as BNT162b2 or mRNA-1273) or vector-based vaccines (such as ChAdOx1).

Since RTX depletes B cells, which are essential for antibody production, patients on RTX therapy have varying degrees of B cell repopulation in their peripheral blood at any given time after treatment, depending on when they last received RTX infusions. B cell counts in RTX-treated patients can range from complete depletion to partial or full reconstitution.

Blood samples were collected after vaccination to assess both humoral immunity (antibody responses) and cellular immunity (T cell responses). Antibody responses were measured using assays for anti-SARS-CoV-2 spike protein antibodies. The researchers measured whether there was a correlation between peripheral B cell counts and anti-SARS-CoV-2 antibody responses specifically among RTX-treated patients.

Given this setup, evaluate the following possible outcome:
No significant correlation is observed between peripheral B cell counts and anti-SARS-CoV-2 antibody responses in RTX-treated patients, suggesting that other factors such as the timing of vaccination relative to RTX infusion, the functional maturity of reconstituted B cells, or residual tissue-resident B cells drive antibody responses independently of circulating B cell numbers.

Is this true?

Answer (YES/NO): NO